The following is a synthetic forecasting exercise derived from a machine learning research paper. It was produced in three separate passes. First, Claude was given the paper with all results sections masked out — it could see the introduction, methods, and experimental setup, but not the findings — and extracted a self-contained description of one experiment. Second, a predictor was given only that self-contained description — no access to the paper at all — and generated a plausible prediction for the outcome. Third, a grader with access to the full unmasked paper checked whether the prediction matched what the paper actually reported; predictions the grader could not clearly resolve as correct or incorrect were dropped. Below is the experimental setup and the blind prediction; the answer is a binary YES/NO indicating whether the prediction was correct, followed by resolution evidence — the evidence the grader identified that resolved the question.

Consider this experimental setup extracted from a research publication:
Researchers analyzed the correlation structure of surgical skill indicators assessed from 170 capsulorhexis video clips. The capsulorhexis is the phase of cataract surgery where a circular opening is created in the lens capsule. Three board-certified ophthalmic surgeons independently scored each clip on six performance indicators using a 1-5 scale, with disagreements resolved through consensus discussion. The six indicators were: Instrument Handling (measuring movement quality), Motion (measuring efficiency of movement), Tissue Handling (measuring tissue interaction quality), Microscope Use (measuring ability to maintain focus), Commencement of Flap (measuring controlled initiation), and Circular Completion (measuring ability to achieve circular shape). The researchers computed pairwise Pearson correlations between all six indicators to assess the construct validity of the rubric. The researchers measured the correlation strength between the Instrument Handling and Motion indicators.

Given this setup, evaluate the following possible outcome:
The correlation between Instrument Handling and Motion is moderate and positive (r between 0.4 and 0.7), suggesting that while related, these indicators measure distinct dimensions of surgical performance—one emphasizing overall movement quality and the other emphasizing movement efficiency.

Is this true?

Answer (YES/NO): NO